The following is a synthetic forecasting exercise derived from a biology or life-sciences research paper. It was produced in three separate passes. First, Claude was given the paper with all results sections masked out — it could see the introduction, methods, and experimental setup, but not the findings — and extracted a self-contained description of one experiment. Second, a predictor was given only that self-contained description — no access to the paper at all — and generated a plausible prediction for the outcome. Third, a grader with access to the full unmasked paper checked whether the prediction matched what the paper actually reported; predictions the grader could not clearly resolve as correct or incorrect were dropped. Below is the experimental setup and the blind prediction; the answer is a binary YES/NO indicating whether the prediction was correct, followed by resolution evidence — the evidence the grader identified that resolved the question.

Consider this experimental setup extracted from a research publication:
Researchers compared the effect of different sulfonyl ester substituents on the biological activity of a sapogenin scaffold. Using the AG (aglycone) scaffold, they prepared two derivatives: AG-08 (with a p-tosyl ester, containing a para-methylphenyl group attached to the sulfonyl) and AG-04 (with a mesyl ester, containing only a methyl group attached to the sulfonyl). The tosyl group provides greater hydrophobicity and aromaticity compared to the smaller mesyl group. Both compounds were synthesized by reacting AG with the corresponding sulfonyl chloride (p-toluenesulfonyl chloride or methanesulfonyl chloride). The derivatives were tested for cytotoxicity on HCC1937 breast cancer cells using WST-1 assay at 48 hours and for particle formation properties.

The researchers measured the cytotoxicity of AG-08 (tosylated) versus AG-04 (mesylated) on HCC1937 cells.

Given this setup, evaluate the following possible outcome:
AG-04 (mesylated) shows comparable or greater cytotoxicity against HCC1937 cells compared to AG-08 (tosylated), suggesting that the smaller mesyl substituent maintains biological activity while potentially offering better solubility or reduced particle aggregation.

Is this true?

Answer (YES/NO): NO